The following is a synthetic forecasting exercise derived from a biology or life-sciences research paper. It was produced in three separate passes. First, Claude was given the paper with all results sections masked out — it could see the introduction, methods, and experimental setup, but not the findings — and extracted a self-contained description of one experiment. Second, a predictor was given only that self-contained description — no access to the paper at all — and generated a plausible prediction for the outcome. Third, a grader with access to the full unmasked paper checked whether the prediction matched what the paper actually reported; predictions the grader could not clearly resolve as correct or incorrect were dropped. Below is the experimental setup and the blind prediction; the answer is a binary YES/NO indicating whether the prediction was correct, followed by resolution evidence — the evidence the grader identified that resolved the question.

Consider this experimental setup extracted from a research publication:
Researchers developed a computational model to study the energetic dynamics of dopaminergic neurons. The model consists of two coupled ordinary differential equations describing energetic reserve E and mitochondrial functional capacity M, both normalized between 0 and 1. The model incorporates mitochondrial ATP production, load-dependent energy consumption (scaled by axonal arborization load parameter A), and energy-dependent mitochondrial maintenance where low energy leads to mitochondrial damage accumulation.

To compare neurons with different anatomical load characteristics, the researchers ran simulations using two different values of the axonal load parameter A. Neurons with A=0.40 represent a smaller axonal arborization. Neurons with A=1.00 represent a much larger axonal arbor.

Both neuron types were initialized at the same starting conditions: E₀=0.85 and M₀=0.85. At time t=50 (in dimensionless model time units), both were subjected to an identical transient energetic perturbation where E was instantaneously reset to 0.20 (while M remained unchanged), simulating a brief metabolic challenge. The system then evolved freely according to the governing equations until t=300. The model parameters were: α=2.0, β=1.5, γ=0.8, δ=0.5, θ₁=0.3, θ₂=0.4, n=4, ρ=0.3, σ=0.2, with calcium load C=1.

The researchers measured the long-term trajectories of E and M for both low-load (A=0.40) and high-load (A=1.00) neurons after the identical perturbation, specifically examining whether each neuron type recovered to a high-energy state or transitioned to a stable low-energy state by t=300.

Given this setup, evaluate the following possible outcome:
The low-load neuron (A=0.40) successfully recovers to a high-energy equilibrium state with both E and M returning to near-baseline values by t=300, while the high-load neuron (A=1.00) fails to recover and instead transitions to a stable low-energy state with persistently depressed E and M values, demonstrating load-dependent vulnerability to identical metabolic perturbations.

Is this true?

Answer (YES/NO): YES